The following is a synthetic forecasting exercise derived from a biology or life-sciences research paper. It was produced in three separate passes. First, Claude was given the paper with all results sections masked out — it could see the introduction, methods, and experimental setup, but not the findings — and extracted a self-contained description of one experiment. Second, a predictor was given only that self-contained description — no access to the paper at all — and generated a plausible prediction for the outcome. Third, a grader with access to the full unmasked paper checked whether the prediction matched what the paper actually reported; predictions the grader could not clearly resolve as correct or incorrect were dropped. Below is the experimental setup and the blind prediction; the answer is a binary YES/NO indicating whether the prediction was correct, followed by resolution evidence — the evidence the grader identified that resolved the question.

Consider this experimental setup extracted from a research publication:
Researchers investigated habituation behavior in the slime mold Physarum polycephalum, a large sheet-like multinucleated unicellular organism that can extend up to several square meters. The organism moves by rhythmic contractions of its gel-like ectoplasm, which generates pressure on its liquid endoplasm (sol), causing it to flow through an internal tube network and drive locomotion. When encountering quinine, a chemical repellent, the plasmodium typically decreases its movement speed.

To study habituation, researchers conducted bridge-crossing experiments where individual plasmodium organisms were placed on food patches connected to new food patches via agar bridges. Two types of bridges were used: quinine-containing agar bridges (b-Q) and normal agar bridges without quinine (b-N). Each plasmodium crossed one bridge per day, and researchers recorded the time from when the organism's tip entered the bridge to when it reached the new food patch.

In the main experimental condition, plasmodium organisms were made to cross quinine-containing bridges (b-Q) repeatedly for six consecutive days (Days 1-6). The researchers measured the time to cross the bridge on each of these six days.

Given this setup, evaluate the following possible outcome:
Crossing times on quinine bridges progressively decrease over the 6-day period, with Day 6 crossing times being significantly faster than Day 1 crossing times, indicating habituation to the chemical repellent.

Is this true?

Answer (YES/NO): YES